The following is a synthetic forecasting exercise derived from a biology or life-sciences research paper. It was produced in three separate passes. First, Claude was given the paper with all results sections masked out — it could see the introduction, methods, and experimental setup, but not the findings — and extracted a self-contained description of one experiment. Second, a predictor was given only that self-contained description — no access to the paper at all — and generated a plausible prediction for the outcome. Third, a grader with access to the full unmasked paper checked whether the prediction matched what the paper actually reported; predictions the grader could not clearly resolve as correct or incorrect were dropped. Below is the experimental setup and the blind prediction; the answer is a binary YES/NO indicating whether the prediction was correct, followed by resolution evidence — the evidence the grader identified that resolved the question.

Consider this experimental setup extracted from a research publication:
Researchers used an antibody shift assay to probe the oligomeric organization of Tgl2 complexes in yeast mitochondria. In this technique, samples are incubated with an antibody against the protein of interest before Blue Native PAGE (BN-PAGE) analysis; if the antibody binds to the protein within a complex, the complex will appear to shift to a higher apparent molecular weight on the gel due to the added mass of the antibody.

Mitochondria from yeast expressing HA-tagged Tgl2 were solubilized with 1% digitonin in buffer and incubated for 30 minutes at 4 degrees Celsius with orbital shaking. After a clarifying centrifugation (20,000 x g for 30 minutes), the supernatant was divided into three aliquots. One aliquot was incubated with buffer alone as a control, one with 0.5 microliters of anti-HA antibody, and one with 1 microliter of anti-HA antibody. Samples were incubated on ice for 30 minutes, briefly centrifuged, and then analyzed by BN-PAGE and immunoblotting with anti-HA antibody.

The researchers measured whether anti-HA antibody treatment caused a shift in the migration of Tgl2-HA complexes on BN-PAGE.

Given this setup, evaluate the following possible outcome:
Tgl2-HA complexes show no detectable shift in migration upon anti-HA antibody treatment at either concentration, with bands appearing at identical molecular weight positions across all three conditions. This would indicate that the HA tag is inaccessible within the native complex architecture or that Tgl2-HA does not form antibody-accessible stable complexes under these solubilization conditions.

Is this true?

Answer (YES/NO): NO